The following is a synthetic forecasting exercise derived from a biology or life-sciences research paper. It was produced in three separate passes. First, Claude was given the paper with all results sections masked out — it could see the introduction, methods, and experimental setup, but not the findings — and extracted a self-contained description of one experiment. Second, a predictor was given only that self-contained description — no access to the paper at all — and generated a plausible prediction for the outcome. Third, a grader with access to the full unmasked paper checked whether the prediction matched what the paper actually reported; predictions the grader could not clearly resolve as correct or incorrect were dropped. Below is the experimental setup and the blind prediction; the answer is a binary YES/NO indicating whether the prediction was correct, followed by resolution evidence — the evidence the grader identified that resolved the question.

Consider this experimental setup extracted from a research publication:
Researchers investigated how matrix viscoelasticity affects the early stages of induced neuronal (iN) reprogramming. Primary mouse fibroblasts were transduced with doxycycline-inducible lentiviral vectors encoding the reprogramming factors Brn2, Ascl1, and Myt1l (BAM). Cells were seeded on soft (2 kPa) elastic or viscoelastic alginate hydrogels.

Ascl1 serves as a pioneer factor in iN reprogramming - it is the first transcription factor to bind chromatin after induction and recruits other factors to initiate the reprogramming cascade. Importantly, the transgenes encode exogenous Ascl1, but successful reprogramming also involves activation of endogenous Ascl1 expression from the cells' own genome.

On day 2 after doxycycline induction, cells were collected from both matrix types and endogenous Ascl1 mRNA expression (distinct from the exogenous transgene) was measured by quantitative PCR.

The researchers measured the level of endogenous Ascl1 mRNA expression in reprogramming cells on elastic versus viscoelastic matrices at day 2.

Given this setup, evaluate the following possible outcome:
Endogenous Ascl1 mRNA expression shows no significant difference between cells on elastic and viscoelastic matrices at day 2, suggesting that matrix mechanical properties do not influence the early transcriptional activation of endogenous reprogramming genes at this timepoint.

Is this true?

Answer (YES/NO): NO